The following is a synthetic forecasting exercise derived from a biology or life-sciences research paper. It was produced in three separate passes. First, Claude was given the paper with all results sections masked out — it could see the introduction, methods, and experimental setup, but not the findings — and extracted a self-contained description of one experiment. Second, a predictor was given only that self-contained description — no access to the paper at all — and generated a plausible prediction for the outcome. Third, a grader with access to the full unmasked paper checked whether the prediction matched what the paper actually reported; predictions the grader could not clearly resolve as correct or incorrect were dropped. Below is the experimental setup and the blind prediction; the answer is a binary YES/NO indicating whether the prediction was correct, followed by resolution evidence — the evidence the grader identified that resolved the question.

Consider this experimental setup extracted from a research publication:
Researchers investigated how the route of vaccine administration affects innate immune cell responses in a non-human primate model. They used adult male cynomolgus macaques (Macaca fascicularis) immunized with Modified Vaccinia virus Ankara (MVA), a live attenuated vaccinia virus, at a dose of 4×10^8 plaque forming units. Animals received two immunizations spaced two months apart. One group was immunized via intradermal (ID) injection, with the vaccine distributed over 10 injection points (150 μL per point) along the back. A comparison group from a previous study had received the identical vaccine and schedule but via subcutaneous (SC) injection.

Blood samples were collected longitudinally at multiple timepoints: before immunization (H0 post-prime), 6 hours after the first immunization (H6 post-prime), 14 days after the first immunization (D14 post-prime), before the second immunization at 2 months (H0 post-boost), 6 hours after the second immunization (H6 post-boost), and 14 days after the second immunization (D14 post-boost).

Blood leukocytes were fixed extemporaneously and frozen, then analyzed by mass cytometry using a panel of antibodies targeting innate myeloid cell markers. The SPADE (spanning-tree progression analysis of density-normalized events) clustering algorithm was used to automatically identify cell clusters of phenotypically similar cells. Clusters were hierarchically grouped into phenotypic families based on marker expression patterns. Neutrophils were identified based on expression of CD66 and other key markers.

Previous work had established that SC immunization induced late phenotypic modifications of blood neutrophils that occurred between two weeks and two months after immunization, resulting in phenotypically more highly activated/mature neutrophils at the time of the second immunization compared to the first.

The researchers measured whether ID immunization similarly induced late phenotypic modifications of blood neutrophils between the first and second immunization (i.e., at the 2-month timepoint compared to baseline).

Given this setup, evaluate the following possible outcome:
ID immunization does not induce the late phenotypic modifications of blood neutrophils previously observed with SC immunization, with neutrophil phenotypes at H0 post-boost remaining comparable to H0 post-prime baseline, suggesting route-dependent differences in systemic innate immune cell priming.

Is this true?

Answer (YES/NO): YES